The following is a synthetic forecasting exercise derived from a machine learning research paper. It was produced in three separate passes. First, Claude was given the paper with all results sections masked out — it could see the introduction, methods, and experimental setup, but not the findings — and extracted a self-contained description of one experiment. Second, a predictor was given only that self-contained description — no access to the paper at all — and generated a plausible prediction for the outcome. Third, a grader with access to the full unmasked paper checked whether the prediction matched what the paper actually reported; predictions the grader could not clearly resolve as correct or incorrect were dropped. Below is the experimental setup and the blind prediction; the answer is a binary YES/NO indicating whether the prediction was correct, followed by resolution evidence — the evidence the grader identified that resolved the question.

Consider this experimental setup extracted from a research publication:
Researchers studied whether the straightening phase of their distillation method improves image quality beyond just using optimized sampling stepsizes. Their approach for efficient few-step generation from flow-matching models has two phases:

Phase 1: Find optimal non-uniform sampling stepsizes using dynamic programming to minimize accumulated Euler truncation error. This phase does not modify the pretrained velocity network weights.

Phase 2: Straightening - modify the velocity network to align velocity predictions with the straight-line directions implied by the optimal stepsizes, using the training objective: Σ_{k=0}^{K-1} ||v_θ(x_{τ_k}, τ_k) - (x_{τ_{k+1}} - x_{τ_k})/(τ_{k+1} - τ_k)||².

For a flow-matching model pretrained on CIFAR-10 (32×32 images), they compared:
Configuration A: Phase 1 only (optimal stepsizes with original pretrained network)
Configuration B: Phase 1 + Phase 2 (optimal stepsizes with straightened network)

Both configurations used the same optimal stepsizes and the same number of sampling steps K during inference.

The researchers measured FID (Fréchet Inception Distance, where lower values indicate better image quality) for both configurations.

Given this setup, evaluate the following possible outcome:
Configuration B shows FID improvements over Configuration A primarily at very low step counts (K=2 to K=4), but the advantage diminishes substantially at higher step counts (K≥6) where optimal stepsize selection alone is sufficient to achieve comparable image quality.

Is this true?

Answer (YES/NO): NO